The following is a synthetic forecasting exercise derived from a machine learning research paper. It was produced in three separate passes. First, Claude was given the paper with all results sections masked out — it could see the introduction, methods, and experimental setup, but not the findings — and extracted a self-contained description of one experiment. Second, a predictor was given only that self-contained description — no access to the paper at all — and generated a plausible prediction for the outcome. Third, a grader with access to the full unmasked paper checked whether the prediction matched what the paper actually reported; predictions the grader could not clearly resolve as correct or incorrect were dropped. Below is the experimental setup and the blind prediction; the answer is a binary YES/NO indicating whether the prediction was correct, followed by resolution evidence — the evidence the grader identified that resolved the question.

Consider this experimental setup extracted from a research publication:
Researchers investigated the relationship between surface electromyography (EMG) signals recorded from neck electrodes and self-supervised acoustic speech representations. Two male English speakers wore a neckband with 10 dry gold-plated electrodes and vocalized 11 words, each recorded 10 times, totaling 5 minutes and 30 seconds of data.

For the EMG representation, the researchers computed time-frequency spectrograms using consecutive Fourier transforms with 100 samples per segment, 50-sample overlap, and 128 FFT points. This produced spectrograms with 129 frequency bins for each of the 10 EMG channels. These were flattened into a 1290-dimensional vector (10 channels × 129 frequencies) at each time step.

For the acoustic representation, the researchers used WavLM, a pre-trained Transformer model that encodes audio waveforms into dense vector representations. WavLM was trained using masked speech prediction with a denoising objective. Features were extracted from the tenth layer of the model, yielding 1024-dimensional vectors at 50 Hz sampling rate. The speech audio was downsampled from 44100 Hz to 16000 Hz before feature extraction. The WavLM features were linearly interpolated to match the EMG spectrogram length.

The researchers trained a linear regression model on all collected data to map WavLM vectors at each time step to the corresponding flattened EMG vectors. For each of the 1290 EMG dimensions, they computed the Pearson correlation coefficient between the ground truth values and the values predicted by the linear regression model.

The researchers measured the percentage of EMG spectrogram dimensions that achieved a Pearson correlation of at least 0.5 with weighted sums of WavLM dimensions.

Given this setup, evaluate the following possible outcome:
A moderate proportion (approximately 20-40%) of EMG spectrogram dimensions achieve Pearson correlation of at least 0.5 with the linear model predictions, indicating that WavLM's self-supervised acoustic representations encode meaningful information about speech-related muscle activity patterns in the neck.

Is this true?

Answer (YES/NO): YES